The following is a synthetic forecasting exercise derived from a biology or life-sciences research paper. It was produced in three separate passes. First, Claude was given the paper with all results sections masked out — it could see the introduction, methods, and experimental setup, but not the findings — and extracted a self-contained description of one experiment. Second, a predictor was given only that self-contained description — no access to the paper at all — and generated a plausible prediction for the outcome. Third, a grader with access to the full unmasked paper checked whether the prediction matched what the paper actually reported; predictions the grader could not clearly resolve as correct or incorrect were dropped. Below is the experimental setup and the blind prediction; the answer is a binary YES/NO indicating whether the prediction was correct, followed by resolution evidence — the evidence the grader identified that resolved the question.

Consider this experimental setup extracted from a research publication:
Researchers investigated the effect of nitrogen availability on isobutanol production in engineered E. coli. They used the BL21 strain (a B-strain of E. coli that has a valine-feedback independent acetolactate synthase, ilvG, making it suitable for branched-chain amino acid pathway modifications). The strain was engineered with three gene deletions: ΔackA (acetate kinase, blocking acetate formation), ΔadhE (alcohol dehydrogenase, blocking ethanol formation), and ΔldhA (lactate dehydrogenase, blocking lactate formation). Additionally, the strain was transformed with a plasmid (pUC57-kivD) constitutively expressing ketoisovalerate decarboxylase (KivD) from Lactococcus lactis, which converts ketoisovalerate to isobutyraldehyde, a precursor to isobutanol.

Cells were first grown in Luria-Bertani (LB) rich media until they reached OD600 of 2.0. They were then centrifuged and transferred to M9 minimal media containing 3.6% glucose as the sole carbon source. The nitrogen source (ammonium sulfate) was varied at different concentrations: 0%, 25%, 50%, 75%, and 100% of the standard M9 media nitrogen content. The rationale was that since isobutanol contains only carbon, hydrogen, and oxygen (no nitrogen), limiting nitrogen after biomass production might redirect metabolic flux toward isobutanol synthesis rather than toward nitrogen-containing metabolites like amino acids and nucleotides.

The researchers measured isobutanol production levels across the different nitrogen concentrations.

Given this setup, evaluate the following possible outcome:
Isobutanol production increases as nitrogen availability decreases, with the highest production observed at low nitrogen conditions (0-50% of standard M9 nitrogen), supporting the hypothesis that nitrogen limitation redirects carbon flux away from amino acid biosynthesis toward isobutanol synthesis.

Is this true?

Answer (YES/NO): YES